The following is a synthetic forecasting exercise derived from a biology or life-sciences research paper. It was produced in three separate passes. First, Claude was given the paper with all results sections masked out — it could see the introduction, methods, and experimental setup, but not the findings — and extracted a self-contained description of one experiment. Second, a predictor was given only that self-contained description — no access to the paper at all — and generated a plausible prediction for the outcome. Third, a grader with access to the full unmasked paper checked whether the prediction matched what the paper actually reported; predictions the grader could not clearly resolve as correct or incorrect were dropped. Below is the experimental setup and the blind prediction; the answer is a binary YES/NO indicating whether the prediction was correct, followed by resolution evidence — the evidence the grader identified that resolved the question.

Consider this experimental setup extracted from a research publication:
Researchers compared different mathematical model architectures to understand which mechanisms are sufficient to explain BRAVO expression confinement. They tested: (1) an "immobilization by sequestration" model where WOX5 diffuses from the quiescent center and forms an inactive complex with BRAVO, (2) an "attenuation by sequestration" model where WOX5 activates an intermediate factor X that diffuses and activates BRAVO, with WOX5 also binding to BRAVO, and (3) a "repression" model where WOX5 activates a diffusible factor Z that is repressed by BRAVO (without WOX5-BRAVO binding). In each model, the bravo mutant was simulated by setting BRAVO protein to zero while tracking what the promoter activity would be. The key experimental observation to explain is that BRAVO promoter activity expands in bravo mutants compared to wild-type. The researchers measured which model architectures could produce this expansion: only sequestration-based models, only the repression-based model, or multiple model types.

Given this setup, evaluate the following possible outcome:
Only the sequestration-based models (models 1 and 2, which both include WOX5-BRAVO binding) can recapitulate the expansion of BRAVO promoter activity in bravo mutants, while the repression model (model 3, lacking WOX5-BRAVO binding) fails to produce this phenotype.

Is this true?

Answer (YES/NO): NO